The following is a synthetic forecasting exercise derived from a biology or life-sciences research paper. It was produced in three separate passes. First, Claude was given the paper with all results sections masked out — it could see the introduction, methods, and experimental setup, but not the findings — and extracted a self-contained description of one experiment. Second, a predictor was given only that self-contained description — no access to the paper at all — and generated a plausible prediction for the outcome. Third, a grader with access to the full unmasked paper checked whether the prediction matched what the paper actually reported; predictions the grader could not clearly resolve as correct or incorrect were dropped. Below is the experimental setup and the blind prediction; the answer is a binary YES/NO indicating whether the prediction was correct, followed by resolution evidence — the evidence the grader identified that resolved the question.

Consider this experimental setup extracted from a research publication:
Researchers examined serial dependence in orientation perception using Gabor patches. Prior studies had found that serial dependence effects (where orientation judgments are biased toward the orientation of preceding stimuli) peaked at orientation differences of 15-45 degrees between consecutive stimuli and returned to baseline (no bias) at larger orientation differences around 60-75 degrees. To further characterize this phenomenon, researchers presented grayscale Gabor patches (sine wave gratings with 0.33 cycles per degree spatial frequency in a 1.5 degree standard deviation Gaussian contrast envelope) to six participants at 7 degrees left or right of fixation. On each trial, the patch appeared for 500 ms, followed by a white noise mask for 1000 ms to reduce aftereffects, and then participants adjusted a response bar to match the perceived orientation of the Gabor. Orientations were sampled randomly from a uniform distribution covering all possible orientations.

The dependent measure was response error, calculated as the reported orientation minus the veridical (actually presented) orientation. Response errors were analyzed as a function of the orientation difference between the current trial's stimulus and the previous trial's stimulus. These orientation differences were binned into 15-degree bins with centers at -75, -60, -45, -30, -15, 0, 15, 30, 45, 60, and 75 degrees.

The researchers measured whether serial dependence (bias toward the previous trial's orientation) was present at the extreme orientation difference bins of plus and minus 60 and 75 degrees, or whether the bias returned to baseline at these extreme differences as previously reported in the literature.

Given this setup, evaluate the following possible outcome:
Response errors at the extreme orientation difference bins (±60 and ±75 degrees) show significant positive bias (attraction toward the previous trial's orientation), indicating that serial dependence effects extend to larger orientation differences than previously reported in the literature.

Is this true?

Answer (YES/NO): NO